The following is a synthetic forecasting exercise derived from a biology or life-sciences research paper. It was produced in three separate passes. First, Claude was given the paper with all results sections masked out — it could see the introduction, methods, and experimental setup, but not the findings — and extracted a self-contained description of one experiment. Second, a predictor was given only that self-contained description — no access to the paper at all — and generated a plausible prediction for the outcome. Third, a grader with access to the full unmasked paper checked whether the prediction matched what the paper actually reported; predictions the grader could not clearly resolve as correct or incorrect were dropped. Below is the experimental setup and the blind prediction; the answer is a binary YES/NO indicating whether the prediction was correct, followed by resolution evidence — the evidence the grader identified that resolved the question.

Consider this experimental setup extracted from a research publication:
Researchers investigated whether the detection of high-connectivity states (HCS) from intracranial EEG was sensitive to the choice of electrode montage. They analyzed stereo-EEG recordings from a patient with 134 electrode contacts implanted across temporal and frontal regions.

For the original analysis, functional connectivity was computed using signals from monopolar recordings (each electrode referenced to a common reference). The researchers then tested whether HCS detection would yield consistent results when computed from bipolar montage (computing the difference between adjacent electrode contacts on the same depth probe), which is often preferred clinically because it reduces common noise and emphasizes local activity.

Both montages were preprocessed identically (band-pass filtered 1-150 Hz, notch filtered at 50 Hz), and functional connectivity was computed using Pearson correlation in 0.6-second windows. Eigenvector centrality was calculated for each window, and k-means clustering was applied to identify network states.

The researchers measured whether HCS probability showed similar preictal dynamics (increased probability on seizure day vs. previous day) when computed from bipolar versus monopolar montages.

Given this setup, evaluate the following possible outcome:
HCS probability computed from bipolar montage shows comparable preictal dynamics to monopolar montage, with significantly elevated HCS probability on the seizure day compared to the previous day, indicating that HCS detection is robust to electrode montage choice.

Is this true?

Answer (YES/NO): YES